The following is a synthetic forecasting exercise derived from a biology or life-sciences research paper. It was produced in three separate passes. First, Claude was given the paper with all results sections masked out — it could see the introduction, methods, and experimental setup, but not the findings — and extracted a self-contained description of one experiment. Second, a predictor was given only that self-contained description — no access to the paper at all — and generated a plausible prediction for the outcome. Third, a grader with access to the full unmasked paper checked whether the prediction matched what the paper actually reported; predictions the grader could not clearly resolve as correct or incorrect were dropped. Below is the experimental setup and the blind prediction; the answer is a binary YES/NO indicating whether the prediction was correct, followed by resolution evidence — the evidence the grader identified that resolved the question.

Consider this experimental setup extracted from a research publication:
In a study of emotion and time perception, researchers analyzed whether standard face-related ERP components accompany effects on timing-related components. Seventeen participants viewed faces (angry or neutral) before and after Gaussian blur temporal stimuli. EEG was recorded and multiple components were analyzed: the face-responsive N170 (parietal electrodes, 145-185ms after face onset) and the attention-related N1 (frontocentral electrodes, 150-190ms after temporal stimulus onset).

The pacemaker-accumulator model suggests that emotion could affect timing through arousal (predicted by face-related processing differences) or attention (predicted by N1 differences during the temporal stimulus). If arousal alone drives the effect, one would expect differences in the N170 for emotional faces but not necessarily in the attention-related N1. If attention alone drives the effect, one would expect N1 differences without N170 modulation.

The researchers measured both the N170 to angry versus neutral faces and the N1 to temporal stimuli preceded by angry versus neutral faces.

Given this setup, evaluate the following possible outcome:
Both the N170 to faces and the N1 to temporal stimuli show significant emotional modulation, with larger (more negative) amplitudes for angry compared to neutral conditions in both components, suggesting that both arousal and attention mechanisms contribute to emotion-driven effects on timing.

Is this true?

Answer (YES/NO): NO